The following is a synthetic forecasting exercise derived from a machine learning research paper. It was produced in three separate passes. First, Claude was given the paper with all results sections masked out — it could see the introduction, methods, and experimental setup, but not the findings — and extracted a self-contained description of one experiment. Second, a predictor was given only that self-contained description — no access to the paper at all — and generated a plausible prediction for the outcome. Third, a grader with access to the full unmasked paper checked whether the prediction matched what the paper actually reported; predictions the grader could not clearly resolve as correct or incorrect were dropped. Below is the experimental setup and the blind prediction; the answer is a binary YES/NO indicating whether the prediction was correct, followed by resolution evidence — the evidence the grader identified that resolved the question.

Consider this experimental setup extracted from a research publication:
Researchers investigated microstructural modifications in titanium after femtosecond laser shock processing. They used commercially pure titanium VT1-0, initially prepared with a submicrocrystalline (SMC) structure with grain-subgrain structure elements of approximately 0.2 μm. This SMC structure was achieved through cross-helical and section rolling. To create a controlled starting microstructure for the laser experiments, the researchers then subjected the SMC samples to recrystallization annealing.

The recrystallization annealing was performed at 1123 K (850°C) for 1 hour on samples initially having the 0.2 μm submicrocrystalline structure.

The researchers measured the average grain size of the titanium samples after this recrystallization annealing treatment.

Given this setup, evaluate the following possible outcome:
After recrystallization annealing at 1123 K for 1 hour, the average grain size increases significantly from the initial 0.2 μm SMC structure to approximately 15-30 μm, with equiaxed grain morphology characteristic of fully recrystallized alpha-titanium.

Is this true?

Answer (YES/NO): NO